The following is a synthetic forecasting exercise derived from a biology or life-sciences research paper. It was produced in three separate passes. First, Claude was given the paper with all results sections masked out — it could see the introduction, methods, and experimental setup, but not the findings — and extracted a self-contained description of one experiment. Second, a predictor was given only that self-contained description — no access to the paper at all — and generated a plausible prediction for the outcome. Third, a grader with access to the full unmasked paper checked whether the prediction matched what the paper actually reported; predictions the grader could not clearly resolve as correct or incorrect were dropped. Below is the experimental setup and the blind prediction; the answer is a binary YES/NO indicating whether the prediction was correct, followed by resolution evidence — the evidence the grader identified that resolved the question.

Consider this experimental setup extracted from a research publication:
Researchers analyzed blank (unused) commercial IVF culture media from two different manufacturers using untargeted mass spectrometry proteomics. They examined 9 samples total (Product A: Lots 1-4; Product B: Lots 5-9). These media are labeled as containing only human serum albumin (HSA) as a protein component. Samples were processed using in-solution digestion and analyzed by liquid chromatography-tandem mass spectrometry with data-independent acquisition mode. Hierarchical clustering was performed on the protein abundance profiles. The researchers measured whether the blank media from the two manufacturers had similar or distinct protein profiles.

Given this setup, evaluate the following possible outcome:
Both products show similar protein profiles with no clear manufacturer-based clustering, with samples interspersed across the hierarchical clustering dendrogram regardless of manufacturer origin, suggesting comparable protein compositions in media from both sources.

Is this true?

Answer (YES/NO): NO